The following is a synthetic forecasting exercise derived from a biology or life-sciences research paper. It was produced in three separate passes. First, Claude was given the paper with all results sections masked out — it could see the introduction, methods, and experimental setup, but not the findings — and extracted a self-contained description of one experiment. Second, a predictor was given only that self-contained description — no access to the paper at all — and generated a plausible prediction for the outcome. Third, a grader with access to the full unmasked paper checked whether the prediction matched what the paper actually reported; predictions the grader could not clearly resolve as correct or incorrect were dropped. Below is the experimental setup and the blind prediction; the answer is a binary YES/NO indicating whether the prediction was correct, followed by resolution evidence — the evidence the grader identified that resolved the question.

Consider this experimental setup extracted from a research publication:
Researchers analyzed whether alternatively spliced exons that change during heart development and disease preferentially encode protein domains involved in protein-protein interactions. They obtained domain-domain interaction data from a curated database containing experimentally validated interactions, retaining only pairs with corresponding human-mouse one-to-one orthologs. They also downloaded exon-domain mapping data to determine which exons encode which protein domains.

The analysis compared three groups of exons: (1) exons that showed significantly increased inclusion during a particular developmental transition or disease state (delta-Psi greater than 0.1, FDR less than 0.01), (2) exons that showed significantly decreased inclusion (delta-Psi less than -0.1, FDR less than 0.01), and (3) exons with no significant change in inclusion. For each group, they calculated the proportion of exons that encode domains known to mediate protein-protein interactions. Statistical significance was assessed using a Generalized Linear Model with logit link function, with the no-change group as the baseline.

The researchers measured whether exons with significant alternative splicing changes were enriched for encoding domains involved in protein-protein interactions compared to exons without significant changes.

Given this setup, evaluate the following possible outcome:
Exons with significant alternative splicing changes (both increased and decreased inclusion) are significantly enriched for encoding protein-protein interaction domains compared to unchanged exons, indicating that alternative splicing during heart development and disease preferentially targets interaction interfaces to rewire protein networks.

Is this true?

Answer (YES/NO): NO